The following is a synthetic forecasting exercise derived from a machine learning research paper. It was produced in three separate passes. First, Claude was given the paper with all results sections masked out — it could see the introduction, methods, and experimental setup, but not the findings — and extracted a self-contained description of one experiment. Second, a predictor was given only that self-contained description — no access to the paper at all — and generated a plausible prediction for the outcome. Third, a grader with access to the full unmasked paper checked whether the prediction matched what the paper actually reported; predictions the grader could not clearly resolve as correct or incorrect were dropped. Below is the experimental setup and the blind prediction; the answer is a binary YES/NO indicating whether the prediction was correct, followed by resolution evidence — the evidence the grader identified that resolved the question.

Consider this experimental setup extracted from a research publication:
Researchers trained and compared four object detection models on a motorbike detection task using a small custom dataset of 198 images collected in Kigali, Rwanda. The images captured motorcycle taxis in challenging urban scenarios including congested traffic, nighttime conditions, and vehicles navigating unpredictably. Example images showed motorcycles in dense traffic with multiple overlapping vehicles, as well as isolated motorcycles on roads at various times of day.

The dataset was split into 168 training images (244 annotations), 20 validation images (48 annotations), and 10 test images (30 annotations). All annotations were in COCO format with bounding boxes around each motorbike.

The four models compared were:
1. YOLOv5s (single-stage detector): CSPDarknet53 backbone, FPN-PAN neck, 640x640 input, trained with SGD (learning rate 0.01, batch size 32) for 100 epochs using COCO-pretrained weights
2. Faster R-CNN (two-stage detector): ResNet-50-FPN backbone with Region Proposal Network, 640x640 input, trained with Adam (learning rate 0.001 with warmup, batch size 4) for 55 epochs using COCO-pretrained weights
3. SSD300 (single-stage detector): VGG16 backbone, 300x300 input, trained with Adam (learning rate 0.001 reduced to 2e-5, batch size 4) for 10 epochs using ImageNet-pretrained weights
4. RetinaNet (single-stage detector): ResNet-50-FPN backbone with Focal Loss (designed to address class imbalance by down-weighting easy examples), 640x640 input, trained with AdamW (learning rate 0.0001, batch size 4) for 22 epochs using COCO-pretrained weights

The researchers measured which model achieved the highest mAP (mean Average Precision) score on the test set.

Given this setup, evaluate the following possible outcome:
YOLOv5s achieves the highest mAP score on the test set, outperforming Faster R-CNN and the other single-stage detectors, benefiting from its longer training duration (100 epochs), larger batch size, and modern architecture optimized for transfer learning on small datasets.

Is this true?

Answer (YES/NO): NO